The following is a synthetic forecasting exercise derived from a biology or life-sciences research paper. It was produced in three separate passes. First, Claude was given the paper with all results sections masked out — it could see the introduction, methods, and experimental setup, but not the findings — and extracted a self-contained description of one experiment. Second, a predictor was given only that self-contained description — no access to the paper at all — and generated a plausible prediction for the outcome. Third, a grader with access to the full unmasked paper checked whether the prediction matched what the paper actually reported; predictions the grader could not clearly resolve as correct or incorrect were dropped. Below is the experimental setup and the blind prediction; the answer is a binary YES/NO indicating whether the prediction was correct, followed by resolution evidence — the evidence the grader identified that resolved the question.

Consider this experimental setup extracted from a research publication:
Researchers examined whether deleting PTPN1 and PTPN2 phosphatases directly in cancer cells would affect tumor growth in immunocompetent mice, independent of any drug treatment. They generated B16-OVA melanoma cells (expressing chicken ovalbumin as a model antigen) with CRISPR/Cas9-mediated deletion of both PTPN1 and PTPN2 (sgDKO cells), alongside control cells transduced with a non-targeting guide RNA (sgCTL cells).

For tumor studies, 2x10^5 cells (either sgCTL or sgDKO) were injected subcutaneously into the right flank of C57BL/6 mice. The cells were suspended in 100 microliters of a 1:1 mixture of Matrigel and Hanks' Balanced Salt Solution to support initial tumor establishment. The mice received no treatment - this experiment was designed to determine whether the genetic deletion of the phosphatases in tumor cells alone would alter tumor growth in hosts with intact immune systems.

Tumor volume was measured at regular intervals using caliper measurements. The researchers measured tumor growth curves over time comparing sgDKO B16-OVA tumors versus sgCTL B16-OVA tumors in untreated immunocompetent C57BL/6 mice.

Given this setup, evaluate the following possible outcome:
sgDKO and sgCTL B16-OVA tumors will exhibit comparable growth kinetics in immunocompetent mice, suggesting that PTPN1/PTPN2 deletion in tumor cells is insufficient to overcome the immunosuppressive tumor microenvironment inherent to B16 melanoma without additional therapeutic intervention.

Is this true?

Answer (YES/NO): NO